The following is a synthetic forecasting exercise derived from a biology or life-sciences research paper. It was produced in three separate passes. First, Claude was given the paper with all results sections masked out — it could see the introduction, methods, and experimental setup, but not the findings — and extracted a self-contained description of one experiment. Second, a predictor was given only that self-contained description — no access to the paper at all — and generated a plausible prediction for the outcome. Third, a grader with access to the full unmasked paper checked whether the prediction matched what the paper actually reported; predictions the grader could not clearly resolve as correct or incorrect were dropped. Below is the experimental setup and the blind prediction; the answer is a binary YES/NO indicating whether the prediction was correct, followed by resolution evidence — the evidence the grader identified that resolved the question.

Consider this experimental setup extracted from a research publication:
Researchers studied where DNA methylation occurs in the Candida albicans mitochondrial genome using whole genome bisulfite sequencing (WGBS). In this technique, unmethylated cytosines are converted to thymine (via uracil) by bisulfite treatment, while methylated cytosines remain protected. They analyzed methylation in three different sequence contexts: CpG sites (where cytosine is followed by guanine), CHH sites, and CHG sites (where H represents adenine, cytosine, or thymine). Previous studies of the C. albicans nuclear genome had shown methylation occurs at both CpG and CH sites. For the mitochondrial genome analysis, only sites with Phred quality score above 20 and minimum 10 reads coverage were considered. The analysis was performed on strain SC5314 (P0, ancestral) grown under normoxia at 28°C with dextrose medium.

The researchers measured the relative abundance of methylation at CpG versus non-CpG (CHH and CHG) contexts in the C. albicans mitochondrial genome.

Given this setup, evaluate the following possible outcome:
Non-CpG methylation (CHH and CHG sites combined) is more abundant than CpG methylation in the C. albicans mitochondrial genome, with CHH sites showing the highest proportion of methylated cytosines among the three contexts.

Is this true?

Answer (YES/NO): YES